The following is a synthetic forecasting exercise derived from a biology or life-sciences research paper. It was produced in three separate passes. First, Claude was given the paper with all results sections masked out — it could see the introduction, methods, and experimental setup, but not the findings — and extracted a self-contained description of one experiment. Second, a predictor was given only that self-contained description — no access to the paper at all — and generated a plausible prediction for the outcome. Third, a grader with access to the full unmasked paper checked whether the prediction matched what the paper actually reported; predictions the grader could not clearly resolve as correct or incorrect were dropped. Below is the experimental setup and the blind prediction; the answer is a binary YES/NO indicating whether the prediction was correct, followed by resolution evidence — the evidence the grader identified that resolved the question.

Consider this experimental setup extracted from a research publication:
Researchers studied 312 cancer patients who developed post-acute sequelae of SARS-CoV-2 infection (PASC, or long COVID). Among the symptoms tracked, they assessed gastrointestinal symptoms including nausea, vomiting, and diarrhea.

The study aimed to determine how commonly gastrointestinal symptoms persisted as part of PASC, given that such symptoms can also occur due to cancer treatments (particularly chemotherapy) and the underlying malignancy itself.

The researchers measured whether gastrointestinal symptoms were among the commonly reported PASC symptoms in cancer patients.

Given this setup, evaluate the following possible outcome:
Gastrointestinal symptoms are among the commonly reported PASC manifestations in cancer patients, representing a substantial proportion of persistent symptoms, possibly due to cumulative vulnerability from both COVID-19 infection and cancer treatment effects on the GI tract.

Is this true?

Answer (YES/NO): YES